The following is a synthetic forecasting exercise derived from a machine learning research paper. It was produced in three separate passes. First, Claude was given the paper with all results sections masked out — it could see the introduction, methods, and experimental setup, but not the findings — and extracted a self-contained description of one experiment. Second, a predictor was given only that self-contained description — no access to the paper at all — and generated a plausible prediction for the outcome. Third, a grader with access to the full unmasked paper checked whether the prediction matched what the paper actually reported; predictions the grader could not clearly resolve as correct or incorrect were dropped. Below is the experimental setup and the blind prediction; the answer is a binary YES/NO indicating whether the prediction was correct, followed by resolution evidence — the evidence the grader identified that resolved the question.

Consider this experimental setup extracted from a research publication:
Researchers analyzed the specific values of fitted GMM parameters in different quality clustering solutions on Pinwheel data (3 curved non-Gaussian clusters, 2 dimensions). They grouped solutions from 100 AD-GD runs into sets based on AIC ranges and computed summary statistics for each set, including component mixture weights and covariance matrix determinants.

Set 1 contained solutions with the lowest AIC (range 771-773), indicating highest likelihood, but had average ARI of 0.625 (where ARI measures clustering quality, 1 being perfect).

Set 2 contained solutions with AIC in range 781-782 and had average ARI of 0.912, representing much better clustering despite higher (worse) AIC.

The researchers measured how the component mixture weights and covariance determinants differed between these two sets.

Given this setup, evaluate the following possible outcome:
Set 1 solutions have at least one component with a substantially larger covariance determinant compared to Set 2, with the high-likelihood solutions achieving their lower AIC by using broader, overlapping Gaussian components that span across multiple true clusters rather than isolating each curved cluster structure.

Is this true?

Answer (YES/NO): YES